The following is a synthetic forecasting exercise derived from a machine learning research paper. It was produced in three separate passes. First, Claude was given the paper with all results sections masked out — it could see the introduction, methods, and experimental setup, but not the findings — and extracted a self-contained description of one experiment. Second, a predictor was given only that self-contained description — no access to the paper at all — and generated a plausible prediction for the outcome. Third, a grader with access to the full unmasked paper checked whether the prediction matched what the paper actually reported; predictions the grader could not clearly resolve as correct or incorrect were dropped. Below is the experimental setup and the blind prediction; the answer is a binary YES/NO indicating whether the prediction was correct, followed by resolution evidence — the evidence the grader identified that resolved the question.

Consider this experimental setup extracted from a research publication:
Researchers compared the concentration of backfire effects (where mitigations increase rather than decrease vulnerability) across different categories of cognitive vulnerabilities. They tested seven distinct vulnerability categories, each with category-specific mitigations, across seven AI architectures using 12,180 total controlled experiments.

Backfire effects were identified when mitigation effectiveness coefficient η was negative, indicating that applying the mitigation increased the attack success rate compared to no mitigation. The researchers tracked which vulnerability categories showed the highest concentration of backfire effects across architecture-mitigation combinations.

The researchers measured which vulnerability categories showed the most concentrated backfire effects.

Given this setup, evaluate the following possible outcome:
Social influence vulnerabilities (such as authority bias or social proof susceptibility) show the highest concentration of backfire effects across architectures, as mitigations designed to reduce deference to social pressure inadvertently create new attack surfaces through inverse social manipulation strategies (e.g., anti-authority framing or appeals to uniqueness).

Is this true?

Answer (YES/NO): NO